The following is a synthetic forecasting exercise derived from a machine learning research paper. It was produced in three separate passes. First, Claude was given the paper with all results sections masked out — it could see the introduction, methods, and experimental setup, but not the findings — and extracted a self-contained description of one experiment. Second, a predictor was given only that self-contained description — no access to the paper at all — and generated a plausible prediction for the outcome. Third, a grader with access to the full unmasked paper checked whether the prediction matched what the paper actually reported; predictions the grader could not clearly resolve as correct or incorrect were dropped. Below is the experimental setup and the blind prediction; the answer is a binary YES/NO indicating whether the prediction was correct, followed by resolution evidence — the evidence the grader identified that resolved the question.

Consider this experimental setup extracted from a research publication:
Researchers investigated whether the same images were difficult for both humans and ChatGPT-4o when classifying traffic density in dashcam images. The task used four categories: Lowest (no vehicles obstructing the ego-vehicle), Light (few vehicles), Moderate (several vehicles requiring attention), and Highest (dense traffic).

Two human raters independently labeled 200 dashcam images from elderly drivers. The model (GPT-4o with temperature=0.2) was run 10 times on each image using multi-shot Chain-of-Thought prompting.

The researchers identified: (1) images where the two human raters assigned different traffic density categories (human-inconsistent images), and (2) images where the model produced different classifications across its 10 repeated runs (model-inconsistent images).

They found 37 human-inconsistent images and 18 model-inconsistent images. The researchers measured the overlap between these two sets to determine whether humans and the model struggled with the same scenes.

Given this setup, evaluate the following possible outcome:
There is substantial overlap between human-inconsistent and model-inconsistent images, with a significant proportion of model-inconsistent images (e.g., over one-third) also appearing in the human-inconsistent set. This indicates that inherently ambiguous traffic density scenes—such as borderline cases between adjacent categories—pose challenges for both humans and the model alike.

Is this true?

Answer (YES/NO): NO